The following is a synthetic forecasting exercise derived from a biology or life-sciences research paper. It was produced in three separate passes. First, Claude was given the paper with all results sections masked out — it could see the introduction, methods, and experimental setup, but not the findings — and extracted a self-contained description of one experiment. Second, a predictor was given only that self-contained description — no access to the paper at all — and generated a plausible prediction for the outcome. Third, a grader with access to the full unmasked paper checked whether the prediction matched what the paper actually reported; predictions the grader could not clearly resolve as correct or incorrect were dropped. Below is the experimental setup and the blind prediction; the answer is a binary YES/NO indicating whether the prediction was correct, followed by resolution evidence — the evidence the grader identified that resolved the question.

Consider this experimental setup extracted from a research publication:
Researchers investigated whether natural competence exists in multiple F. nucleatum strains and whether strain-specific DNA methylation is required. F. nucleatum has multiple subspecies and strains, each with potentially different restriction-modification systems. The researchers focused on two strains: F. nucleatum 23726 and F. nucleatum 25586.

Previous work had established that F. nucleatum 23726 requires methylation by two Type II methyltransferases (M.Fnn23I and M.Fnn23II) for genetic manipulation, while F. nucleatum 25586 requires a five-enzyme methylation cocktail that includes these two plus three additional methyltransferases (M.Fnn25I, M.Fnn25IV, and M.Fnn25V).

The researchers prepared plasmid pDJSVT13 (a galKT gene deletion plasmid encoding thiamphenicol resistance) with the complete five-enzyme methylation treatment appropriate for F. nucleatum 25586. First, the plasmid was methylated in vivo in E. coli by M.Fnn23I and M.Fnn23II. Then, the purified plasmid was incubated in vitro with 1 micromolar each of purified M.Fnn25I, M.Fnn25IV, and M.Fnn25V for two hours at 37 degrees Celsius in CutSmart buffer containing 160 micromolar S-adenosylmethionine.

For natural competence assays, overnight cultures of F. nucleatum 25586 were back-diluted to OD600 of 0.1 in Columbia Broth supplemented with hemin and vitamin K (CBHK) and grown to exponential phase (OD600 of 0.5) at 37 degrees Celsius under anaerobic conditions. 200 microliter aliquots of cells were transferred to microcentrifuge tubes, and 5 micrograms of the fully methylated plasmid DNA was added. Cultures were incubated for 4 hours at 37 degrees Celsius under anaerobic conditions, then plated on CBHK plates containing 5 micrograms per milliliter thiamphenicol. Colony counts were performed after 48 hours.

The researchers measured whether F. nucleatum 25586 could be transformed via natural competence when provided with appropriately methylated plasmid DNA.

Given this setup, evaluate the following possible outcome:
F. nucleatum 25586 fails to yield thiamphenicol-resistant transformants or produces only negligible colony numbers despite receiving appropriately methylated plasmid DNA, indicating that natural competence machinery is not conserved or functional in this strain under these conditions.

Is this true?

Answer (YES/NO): YES